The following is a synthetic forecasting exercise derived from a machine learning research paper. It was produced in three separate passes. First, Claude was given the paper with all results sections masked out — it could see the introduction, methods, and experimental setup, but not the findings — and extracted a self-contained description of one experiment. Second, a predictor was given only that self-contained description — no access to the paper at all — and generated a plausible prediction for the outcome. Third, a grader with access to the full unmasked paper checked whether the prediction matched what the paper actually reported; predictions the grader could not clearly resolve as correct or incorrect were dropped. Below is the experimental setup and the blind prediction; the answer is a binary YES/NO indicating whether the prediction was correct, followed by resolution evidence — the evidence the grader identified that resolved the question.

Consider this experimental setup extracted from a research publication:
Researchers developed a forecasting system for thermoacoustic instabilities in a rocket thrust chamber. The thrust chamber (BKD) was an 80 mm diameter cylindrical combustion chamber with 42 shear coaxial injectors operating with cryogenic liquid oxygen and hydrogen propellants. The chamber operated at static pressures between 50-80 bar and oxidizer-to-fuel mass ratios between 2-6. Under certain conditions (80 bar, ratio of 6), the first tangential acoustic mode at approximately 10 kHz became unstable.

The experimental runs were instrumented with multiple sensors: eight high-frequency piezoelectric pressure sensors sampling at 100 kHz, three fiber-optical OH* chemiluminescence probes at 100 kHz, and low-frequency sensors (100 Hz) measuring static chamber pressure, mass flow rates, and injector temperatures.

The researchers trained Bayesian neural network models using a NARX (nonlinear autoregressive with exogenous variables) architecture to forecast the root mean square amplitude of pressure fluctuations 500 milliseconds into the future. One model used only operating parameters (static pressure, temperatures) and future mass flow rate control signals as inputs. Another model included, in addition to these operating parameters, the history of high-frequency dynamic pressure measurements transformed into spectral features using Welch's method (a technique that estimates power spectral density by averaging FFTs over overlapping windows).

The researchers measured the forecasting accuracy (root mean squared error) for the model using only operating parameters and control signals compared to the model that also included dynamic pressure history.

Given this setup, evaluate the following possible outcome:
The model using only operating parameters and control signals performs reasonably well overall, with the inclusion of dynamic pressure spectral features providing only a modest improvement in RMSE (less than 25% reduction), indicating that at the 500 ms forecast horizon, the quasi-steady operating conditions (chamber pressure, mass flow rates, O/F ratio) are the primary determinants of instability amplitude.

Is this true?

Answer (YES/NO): YES